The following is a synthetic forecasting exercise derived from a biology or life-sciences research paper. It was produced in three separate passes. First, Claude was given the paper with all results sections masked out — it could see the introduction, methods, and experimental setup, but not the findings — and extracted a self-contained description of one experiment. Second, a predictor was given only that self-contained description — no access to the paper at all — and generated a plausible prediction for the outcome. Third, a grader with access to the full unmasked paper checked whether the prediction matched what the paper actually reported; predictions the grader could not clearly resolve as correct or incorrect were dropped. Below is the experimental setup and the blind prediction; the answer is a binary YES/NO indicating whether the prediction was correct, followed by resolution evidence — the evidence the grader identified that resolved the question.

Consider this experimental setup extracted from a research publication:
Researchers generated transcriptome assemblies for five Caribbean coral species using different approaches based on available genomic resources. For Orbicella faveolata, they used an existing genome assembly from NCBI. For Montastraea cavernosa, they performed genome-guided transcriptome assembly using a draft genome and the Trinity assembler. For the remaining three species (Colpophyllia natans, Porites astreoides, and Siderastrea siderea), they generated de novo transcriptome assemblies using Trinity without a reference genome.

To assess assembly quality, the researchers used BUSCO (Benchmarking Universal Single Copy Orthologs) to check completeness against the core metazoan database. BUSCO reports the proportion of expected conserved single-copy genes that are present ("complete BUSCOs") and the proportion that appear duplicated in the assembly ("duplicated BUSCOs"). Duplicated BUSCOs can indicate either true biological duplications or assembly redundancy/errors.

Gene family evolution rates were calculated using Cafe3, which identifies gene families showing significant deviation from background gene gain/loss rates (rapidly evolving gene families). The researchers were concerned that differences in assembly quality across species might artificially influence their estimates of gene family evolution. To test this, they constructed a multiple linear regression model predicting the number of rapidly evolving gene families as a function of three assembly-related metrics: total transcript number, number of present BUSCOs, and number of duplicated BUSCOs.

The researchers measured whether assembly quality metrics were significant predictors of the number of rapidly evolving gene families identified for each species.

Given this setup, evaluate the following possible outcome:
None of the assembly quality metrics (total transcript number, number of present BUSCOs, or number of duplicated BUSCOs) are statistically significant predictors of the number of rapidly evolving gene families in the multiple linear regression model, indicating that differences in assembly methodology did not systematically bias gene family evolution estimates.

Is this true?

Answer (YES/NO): YES